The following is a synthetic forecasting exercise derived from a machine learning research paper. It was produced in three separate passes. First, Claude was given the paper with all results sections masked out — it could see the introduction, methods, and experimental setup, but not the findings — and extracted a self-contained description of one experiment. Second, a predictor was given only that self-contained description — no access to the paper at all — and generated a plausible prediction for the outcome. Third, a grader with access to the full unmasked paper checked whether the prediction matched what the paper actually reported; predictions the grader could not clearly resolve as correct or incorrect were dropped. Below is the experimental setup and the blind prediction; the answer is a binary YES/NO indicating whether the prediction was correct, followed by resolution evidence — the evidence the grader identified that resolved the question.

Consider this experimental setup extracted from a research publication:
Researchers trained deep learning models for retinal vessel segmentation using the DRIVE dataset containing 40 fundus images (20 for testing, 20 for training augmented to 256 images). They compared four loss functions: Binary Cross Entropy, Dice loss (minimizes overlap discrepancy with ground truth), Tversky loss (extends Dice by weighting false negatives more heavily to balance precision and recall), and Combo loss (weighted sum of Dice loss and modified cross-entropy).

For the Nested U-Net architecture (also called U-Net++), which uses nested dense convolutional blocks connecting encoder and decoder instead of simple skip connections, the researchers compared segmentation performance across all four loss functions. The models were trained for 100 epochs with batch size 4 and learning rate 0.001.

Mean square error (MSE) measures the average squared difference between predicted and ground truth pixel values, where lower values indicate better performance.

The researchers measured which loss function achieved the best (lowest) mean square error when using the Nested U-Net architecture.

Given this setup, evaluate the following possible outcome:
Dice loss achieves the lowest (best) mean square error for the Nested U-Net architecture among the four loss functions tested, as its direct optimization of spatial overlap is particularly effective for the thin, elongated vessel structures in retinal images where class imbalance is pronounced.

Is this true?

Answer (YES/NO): YES